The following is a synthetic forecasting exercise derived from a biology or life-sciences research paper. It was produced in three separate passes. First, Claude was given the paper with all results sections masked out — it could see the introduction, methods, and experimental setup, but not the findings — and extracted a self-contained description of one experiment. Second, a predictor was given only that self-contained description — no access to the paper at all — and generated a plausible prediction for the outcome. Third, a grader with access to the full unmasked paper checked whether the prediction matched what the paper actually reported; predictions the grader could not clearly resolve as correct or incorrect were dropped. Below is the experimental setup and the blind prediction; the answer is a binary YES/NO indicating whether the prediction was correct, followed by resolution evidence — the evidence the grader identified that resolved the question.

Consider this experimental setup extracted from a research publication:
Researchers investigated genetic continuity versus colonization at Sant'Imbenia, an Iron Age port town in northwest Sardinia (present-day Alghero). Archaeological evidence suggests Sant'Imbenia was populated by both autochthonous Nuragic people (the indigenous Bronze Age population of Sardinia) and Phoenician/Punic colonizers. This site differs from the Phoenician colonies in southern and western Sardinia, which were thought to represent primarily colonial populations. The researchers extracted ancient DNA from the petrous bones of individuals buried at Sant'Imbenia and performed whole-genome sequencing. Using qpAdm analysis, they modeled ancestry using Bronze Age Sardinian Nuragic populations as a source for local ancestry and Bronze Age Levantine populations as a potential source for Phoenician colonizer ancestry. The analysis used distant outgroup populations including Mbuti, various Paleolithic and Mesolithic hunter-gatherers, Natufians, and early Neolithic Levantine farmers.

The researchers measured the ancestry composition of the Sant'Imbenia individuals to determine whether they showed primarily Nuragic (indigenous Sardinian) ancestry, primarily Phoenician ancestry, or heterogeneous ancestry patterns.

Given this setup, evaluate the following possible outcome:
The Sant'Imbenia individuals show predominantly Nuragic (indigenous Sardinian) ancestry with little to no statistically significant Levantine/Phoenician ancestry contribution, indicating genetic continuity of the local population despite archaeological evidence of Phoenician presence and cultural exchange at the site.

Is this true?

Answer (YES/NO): YES